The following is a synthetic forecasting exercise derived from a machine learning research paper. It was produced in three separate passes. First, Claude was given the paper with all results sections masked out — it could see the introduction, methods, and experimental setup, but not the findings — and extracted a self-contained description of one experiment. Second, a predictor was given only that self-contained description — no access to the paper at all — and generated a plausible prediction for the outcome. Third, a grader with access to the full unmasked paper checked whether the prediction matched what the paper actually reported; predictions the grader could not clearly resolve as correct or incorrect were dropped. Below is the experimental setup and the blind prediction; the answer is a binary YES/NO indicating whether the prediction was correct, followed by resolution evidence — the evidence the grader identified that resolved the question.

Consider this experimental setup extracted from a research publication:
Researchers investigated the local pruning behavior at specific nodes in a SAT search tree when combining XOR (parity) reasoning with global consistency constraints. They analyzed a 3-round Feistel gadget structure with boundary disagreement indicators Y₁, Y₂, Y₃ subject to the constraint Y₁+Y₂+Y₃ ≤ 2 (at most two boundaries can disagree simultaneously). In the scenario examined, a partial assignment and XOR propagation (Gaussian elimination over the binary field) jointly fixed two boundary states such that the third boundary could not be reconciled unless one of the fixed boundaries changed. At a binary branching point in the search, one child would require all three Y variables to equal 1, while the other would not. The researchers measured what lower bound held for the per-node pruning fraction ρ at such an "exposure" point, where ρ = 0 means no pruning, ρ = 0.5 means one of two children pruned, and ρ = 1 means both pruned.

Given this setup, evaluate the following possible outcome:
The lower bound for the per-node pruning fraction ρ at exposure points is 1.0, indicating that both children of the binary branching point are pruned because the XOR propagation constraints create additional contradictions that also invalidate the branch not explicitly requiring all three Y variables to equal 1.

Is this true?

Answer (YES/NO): NO